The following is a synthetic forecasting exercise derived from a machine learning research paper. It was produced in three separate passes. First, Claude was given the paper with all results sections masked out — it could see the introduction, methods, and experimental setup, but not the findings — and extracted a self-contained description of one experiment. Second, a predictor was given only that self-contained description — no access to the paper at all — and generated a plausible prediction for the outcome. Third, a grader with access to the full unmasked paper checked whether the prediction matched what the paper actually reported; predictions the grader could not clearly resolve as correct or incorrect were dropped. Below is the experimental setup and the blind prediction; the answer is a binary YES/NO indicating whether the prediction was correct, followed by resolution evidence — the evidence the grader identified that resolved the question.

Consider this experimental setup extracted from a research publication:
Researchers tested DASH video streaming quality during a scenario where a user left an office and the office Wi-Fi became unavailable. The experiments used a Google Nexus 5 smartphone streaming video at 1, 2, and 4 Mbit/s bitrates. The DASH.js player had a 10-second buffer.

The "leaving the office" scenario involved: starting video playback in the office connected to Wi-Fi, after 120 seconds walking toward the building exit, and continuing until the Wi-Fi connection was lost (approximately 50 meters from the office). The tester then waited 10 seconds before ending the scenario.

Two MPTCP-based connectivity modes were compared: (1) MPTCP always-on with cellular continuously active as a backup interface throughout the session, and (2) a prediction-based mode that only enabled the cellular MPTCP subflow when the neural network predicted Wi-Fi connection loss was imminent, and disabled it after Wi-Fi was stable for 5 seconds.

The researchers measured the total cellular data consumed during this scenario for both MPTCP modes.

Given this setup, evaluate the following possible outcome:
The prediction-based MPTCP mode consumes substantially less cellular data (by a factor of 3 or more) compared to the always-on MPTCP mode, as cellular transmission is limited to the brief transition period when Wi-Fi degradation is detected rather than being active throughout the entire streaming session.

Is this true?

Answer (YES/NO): NO